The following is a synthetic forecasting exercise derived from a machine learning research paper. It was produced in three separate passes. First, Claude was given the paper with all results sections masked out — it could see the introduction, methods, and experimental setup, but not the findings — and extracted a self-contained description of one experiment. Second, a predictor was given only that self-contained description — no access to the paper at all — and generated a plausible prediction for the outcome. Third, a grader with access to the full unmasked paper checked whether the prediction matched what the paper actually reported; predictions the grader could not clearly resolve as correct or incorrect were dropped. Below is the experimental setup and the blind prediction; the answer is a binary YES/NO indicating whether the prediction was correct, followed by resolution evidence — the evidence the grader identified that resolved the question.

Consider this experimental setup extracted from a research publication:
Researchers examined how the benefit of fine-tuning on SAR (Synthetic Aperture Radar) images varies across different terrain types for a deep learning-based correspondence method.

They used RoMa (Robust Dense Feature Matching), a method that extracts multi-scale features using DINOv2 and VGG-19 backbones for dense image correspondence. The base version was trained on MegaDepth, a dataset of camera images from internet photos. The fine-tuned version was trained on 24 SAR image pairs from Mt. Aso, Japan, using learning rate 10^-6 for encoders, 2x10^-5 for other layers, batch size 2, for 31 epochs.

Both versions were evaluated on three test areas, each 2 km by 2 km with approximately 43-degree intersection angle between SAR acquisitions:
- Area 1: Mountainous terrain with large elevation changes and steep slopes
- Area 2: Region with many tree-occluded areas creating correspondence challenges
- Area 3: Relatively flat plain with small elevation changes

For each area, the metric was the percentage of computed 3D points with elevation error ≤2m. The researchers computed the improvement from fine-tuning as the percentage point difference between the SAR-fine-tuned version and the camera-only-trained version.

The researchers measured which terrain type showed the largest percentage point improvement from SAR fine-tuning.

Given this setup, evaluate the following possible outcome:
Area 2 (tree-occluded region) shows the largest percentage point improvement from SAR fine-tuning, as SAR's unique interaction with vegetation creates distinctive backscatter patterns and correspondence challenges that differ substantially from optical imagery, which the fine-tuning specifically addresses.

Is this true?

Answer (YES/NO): NO